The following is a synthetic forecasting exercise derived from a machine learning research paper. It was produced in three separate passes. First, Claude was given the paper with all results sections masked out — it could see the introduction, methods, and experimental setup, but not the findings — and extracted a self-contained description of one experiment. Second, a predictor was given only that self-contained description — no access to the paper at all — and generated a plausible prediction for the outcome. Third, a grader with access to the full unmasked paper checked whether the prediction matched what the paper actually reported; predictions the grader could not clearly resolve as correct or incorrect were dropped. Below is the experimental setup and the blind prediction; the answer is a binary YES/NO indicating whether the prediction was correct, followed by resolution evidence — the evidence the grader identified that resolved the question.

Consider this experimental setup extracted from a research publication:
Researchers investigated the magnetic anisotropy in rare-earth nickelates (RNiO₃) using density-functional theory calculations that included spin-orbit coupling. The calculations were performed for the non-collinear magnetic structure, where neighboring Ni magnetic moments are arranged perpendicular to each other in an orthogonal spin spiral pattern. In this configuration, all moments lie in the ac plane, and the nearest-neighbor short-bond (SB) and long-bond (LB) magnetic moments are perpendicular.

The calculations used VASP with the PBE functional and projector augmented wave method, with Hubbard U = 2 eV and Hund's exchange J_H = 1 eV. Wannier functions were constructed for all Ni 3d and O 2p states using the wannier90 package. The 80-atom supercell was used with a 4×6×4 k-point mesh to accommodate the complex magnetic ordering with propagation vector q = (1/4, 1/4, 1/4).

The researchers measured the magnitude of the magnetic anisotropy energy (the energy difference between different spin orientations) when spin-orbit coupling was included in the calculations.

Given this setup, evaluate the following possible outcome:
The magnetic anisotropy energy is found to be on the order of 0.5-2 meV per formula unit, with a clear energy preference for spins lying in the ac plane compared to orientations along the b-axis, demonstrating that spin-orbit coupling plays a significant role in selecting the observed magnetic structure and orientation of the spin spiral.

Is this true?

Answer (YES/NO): NO